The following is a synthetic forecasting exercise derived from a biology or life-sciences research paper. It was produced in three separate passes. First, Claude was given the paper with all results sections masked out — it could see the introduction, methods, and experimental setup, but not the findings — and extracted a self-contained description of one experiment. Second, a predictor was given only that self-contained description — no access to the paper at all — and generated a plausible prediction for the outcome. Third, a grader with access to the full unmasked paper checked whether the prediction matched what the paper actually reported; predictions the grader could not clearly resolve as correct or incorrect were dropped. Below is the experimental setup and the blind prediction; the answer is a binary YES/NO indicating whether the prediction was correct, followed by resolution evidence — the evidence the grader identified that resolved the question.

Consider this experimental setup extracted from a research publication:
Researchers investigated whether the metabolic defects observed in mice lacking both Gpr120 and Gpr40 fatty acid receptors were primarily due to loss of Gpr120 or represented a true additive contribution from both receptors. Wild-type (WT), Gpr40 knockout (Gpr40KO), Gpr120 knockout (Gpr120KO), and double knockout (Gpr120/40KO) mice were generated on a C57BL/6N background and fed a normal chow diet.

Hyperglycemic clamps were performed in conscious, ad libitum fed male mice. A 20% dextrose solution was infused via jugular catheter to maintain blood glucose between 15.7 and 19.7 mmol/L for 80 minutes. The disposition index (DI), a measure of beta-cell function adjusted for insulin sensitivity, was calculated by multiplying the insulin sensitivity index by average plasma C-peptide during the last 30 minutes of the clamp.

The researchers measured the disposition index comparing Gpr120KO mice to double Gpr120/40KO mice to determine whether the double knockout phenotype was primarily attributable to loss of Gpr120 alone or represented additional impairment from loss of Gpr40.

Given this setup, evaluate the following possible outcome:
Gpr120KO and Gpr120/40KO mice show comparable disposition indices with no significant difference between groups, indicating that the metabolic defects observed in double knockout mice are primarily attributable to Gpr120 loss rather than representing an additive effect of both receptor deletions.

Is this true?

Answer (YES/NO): NO